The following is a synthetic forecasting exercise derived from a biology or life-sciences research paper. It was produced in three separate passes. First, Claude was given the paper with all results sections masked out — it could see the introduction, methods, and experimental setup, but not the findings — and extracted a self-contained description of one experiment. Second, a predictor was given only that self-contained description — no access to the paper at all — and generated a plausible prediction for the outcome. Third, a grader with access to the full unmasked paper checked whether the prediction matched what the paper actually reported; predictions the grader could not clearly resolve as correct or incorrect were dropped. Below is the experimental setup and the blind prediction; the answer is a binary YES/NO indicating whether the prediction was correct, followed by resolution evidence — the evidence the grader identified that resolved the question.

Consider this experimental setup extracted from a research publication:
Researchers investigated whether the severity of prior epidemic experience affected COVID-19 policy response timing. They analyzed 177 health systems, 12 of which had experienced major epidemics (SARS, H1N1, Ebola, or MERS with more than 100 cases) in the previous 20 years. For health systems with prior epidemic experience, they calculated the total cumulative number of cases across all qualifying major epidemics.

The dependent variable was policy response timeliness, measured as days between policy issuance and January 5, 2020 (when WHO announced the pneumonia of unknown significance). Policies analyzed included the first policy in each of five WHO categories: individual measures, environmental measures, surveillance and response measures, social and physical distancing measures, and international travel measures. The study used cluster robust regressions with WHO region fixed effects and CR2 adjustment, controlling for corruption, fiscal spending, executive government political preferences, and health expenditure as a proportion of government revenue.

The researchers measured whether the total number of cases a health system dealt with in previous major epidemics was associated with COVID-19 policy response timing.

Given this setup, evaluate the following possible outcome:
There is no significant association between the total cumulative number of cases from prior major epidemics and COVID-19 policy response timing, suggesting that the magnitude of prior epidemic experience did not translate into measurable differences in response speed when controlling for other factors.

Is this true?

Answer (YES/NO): NO